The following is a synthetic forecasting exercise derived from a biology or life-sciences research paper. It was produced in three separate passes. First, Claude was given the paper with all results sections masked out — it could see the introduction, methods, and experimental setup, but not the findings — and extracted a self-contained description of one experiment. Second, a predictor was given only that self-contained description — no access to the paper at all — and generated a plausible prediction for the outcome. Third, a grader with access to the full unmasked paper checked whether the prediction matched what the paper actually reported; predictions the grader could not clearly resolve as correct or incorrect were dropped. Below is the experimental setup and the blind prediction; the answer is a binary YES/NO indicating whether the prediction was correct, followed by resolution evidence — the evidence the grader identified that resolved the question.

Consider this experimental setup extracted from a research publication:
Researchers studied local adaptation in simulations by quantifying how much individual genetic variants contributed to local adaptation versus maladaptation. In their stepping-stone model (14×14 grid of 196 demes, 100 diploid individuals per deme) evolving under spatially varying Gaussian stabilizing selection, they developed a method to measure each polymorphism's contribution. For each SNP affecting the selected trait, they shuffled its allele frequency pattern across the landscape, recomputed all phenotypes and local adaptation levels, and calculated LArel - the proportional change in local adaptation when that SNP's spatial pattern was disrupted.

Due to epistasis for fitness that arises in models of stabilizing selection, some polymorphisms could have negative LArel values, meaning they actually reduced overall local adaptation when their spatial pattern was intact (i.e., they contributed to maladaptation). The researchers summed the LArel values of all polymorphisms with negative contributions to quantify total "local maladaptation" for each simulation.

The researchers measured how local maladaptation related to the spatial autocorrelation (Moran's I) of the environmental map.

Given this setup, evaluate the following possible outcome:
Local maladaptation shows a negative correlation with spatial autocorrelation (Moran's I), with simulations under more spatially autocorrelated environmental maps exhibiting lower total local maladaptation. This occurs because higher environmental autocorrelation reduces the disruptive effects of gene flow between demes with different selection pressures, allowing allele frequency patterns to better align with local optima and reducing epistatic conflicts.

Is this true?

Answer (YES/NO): YES